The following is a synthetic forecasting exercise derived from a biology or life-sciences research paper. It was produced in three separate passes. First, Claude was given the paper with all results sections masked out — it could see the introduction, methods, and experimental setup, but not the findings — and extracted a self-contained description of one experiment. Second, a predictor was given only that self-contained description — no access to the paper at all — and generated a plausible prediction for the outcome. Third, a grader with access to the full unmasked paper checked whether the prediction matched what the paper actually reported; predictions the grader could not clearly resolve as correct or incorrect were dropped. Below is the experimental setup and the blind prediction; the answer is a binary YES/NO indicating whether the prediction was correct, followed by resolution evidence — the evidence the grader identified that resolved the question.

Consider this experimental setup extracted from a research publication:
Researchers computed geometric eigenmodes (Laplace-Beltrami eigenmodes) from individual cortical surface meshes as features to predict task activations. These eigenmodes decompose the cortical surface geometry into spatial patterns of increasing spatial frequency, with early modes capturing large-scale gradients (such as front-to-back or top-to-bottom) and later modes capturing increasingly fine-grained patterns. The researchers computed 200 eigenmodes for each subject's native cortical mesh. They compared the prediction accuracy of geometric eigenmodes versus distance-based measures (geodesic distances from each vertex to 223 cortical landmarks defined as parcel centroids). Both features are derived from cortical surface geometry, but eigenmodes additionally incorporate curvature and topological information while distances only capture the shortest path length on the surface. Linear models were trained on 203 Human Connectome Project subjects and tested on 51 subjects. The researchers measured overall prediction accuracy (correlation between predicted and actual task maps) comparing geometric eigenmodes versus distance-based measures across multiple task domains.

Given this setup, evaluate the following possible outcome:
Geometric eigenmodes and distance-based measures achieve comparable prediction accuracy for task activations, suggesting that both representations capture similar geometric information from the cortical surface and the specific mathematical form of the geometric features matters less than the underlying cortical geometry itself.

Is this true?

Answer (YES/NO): YES